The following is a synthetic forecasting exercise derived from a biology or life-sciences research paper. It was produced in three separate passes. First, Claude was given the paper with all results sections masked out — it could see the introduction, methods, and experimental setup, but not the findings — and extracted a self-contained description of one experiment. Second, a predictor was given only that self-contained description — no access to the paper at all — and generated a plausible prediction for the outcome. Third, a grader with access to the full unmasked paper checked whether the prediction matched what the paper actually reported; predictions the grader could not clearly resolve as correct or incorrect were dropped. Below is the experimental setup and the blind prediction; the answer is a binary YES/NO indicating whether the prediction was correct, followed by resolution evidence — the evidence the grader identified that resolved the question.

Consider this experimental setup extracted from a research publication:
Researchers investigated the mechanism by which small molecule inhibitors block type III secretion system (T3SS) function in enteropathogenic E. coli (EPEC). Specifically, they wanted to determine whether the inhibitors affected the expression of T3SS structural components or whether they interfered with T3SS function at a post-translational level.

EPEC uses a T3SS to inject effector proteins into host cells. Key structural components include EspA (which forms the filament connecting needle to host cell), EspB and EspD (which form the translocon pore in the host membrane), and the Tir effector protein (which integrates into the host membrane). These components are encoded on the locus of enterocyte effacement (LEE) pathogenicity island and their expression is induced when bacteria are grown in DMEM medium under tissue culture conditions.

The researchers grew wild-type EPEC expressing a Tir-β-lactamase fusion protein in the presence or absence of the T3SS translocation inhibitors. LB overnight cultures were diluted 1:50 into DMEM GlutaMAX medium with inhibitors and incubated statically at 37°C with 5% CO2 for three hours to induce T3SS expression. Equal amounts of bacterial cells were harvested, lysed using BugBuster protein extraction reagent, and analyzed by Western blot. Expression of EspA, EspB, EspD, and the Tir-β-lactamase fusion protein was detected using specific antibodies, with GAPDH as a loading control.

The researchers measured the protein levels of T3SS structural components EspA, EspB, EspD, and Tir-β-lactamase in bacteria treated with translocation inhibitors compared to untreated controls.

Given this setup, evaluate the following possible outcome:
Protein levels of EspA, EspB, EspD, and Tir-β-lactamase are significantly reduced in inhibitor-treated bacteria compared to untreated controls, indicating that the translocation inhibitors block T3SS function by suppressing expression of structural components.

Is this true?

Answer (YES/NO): NO